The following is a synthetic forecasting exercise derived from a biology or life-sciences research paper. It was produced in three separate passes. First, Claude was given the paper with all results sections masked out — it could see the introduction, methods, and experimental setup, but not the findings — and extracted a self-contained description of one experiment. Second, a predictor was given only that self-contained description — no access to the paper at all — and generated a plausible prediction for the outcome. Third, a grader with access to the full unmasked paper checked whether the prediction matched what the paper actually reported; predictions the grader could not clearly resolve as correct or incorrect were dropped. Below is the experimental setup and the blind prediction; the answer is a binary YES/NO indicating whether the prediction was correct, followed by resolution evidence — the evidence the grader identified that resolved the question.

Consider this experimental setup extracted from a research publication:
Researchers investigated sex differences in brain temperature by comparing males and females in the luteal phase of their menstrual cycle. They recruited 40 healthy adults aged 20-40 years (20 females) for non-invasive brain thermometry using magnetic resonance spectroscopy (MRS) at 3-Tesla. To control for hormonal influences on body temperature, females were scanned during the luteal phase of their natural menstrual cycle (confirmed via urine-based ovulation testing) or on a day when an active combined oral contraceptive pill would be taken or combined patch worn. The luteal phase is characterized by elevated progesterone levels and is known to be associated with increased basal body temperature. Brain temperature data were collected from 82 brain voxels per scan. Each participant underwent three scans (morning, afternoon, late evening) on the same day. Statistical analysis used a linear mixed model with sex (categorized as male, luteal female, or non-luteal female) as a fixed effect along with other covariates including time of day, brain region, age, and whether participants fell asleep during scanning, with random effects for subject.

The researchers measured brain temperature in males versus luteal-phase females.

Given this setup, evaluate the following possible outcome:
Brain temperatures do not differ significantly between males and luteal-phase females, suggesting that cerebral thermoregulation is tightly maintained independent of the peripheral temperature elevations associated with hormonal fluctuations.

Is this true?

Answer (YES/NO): NO